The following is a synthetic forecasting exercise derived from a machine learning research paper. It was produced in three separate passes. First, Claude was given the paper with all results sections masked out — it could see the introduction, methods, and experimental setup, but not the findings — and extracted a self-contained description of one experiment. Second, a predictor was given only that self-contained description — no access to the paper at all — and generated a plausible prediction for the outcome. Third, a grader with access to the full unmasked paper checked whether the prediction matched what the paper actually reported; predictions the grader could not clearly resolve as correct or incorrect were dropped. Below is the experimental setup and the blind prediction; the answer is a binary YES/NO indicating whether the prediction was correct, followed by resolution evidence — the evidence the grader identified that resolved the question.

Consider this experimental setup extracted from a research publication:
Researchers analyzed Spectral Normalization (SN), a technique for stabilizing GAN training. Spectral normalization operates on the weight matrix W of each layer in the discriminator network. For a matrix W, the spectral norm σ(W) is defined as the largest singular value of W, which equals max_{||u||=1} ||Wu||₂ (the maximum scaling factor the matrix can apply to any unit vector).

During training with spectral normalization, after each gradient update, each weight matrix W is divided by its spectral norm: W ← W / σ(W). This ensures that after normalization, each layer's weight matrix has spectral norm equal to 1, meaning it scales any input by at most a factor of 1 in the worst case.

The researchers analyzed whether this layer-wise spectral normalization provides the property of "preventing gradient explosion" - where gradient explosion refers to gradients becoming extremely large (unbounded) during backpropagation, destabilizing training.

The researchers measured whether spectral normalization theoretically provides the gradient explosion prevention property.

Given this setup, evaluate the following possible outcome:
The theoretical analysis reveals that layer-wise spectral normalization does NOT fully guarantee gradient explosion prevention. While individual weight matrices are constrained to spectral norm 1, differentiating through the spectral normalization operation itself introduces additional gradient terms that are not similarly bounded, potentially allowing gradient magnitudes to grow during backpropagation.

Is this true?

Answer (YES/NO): NO